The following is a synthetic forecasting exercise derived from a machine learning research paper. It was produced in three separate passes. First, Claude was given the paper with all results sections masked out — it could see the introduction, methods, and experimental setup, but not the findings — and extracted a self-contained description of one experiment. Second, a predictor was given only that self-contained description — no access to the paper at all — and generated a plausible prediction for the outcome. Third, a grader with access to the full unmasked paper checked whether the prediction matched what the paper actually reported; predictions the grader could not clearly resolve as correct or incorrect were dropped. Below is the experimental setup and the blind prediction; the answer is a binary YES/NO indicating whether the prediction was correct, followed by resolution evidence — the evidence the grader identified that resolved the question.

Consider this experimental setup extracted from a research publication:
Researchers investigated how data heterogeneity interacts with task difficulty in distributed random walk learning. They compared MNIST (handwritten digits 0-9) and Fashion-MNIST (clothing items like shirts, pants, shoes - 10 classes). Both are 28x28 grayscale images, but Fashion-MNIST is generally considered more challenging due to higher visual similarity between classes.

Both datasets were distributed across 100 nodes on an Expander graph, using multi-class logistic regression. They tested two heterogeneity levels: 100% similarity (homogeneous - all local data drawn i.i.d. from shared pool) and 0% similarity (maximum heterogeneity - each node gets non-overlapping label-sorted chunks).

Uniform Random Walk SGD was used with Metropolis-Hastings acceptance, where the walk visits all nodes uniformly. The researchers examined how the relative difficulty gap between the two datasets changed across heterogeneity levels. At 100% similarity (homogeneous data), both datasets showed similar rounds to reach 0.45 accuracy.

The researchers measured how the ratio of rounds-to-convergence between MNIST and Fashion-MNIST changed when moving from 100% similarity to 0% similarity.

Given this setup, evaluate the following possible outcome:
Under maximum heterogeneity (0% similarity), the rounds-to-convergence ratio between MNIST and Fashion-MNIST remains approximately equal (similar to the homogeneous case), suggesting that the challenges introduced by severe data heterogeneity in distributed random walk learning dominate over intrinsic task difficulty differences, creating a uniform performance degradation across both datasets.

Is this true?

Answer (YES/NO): NO